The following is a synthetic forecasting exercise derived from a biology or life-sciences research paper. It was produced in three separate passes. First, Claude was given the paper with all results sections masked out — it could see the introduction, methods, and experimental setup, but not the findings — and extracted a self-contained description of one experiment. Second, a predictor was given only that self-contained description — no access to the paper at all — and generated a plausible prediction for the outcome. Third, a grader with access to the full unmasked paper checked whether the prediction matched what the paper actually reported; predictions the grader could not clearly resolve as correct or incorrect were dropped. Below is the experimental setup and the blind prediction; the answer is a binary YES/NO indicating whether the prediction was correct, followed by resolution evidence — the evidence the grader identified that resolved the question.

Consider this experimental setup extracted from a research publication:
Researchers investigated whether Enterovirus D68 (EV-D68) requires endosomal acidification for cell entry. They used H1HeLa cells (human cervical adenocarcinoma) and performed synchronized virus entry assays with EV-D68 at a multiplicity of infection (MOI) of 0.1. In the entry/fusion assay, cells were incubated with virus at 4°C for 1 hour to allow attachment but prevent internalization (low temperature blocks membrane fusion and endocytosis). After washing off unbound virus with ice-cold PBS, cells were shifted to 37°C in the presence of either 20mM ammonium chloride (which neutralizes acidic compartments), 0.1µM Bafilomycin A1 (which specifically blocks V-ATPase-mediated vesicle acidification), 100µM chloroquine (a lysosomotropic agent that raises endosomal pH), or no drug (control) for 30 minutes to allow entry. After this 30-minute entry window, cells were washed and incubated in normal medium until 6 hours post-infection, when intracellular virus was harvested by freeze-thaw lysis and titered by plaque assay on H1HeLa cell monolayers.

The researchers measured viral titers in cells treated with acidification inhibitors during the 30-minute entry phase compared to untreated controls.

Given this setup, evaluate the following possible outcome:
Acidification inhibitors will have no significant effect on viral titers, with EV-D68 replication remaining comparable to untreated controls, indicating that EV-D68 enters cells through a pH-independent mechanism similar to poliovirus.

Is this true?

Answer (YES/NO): NO